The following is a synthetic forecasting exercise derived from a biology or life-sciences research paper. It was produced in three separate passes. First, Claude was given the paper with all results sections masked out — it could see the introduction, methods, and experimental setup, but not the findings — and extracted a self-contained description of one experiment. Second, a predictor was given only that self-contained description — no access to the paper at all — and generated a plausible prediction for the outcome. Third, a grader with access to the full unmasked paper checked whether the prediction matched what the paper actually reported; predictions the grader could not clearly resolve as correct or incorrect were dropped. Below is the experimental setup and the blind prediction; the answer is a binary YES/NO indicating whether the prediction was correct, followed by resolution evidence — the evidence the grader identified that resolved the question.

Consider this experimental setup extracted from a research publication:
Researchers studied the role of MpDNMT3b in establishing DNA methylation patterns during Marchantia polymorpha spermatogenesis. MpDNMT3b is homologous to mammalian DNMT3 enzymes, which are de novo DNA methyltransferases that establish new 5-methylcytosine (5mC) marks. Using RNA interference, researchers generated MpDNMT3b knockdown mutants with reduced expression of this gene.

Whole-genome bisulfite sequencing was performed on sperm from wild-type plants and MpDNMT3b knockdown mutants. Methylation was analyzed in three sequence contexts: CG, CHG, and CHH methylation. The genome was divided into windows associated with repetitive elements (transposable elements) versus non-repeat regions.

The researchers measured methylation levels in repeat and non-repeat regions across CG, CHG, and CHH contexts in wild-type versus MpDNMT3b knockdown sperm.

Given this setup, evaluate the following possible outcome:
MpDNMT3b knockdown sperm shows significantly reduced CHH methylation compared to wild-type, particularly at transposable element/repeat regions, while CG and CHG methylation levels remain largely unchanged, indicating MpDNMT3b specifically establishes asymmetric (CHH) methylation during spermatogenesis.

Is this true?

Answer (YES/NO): NO